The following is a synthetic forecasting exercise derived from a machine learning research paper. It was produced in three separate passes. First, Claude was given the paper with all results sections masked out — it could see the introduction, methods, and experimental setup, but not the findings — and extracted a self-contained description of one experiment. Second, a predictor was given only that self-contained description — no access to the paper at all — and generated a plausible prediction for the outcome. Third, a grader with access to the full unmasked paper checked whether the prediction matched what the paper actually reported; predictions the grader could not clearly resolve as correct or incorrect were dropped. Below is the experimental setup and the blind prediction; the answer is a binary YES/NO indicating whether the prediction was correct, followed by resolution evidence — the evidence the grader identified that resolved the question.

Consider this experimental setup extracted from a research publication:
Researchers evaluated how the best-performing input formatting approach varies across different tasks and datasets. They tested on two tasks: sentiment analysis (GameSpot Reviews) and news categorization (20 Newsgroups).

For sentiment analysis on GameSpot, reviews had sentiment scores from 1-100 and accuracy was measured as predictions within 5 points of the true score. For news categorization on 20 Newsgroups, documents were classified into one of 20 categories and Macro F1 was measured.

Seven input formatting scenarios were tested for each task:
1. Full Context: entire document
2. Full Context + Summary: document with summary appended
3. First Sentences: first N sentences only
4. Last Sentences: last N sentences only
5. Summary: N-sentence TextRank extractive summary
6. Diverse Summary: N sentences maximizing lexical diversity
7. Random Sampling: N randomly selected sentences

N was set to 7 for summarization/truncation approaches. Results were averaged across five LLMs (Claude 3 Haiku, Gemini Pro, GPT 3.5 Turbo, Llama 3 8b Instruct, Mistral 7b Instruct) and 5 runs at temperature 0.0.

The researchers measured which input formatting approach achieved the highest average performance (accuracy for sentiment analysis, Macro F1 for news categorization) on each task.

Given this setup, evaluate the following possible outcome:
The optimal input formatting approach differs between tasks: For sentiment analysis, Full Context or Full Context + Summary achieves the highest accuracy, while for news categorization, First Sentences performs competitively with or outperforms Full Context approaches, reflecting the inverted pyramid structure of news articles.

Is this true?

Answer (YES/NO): NO